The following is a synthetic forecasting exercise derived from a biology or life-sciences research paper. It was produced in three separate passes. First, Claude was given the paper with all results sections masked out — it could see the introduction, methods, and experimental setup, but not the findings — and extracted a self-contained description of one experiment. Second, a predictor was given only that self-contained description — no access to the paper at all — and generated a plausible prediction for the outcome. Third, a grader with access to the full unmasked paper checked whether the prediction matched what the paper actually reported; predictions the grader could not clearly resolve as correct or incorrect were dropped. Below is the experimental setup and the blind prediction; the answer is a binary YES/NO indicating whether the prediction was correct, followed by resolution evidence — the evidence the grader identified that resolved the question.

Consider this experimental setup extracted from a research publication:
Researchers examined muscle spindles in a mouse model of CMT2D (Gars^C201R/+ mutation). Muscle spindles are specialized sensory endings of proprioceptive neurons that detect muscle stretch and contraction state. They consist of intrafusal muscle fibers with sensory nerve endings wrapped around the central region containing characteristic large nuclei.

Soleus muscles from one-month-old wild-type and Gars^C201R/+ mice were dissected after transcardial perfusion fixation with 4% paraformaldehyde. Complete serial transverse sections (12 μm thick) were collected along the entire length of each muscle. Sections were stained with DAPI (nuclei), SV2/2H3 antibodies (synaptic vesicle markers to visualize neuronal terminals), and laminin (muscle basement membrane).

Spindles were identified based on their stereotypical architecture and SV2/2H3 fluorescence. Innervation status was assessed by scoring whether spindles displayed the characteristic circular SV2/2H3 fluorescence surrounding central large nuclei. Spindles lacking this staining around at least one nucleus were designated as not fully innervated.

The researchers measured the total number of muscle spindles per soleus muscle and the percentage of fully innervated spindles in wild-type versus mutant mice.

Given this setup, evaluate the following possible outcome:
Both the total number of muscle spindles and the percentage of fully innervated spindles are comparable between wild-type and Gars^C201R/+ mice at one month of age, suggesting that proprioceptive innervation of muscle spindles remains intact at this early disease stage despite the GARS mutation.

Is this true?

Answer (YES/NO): NO